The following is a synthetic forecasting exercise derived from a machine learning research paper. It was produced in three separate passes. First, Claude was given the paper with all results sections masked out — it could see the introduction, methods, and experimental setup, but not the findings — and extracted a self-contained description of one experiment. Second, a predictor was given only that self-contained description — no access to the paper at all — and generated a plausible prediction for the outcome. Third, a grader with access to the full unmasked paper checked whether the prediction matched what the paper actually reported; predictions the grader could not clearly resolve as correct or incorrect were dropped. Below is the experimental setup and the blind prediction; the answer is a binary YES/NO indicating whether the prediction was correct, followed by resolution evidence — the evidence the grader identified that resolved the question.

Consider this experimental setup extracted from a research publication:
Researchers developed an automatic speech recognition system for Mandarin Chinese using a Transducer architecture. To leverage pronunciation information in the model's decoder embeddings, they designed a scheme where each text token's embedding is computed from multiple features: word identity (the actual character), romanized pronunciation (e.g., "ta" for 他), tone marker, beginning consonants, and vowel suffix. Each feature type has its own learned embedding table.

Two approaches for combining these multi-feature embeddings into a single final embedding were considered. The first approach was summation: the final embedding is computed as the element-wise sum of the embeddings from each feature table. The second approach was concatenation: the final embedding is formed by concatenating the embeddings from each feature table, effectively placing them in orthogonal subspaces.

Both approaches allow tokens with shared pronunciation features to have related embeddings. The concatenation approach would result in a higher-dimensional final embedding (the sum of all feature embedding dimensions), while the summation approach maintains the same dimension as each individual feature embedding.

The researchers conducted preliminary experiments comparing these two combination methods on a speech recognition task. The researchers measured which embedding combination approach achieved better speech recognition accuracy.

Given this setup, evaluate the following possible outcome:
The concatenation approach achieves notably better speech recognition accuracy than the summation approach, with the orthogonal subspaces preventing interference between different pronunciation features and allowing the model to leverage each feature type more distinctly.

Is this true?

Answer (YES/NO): NO